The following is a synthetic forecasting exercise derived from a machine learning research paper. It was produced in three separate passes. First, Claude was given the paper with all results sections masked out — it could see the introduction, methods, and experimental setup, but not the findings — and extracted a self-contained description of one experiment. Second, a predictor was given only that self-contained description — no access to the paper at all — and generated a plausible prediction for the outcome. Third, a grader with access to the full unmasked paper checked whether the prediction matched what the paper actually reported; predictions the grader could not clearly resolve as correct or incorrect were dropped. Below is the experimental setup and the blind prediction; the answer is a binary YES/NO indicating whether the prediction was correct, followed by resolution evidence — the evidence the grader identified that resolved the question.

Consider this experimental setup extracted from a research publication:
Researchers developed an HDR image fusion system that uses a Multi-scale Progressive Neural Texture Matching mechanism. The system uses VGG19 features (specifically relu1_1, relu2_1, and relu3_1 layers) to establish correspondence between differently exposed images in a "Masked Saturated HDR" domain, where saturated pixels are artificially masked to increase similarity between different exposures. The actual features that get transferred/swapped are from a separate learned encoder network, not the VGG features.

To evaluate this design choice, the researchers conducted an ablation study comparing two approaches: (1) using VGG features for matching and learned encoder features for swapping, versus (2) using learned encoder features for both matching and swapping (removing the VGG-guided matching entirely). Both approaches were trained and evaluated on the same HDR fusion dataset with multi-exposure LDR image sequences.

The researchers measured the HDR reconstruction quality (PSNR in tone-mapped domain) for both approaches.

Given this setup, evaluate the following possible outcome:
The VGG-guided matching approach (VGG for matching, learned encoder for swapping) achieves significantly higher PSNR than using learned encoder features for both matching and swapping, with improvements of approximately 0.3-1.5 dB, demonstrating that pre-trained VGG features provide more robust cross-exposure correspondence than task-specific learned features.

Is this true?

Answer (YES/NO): YES